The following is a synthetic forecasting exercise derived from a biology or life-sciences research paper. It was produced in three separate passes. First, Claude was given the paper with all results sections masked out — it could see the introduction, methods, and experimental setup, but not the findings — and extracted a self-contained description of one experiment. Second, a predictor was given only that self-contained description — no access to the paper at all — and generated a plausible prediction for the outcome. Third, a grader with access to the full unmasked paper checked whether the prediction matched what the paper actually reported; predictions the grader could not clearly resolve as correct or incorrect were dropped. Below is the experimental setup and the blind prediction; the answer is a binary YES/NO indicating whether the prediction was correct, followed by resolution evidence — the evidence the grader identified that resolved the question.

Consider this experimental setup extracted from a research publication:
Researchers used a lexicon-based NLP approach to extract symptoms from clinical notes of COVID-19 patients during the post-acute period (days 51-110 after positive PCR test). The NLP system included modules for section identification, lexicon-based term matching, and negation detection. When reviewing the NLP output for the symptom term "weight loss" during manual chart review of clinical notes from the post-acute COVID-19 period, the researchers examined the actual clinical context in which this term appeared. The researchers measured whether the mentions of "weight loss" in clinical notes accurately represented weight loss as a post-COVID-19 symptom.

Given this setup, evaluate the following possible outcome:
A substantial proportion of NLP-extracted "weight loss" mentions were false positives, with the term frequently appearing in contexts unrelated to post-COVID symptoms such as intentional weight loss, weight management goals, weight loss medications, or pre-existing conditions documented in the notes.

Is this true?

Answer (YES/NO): YES